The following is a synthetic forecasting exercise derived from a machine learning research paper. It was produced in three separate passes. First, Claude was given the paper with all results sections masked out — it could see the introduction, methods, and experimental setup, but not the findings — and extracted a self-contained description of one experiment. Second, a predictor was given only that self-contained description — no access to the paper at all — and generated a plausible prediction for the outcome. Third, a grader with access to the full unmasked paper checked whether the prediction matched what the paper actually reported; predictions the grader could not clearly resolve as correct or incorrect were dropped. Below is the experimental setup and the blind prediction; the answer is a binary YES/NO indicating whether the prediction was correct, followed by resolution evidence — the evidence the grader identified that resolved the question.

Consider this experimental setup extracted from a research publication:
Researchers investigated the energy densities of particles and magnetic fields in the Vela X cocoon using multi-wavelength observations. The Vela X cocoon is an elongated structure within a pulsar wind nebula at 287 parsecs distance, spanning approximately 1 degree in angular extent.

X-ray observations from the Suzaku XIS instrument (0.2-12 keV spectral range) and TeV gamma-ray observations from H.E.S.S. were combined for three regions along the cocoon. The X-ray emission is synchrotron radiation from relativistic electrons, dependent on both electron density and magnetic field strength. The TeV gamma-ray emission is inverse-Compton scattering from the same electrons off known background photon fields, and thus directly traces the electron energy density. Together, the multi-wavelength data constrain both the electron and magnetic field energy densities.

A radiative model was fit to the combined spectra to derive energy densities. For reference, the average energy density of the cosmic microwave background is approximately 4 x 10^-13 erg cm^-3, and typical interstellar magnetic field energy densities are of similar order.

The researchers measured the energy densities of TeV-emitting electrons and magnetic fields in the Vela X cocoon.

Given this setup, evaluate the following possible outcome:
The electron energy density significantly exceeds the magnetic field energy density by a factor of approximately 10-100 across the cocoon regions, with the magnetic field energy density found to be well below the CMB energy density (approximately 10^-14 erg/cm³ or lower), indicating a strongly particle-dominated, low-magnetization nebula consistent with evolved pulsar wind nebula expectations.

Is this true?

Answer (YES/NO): NO